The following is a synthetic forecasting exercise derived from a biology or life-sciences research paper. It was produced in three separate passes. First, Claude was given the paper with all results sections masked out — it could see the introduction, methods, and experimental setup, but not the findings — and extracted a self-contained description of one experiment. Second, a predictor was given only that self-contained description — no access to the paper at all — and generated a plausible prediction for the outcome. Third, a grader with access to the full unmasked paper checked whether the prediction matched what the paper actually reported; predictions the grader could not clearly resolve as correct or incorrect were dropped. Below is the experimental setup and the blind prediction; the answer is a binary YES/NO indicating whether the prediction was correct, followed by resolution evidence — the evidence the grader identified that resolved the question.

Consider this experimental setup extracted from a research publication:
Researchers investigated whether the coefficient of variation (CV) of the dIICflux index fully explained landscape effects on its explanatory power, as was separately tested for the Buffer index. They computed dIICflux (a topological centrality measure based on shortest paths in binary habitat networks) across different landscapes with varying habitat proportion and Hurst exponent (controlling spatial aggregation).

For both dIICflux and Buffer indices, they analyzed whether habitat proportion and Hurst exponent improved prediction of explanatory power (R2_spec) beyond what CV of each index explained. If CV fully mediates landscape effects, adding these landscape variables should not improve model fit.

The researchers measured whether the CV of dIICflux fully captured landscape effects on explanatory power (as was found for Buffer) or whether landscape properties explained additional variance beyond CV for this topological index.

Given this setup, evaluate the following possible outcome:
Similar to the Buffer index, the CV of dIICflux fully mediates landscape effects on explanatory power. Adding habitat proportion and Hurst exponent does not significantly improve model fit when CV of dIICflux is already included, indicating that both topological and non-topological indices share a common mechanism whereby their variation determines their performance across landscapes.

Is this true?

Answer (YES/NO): NO